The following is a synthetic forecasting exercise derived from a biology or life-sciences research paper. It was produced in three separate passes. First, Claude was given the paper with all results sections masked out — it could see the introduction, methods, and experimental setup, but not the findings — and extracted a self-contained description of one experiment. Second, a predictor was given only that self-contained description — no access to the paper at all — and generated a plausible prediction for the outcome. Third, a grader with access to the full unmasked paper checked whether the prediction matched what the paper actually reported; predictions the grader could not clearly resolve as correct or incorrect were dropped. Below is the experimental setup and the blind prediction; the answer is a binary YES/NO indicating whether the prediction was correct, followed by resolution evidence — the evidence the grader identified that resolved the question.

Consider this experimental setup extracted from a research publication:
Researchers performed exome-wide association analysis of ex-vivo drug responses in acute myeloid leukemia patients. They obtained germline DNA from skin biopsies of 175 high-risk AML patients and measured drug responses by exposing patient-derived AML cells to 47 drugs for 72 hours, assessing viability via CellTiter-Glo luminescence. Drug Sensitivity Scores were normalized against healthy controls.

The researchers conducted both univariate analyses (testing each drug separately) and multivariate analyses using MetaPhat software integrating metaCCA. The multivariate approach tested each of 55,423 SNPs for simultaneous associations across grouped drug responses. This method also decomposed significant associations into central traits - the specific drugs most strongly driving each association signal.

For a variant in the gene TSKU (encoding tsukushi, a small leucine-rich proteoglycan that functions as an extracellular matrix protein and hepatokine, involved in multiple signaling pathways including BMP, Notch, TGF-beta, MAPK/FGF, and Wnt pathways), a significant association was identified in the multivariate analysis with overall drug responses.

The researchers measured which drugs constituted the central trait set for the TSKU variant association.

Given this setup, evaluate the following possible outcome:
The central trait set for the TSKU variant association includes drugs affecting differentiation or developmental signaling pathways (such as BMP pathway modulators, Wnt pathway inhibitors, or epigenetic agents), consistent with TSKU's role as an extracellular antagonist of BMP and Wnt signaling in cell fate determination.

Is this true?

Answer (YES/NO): NO